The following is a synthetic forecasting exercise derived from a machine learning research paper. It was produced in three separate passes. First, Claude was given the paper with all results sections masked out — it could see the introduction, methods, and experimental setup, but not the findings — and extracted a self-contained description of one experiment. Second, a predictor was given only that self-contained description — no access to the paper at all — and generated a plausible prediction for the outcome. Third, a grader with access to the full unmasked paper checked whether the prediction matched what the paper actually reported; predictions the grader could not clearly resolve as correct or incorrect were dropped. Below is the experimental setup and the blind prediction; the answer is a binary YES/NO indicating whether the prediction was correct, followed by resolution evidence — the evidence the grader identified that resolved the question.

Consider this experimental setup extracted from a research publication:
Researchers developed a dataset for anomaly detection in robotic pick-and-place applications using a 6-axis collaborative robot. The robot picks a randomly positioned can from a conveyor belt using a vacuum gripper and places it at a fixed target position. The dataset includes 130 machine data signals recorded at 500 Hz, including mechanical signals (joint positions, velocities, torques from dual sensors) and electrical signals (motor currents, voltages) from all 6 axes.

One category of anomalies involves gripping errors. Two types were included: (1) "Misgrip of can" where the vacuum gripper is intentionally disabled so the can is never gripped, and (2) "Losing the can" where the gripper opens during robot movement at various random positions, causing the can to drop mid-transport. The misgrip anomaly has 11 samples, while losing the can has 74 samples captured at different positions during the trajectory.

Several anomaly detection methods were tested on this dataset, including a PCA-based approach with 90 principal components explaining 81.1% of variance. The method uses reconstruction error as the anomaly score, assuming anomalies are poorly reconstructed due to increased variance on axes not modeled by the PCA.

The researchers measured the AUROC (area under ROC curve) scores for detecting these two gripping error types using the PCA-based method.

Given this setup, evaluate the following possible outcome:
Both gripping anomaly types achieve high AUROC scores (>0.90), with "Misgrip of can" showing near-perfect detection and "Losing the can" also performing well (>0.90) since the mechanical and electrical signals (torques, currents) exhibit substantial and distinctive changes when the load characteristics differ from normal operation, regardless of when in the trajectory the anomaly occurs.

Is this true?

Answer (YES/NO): NO